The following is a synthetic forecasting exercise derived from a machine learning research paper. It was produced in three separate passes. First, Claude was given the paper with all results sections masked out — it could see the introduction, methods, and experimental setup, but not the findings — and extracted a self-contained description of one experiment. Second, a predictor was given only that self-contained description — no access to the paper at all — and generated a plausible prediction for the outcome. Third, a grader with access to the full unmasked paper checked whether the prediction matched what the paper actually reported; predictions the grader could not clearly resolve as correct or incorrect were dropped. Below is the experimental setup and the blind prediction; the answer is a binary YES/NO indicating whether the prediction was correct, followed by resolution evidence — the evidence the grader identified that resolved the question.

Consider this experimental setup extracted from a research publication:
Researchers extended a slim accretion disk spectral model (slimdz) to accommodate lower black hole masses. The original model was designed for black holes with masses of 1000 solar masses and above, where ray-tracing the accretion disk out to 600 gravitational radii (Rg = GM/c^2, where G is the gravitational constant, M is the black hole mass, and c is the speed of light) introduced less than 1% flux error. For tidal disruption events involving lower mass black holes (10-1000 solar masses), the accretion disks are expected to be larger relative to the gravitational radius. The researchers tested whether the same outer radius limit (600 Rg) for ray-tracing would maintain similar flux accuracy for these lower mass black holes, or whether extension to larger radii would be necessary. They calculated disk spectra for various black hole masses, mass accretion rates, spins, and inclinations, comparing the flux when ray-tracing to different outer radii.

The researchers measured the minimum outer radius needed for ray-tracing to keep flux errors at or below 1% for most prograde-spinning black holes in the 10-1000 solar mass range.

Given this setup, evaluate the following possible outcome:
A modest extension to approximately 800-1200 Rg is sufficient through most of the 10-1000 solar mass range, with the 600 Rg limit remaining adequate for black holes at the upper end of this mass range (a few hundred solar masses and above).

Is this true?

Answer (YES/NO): NO